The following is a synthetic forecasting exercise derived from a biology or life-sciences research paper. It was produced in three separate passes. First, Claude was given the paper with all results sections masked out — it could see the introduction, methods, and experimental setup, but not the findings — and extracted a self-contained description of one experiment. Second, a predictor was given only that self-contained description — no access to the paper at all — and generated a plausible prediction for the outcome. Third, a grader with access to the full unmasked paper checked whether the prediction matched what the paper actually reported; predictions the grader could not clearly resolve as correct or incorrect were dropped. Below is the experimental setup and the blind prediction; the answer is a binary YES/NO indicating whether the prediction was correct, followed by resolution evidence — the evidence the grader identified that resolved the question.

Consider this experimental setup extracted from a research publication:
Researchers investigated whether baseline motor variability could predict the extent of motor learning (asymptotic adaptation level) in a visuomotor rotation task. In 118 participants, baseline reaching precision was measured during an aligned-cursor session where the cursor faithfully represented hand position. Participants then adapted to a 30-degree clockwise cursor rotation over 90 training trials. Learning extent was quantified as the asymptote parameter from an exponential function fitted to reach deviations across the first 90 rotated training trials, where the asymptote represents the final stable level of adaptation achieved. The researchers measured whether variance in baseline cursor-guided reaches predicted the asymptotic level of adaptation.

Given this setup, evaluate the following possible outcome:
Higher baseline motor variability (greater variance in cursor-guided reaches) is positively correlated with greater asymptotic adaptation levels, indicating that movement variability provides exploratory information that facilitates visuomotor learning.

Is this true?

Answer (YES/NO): NO